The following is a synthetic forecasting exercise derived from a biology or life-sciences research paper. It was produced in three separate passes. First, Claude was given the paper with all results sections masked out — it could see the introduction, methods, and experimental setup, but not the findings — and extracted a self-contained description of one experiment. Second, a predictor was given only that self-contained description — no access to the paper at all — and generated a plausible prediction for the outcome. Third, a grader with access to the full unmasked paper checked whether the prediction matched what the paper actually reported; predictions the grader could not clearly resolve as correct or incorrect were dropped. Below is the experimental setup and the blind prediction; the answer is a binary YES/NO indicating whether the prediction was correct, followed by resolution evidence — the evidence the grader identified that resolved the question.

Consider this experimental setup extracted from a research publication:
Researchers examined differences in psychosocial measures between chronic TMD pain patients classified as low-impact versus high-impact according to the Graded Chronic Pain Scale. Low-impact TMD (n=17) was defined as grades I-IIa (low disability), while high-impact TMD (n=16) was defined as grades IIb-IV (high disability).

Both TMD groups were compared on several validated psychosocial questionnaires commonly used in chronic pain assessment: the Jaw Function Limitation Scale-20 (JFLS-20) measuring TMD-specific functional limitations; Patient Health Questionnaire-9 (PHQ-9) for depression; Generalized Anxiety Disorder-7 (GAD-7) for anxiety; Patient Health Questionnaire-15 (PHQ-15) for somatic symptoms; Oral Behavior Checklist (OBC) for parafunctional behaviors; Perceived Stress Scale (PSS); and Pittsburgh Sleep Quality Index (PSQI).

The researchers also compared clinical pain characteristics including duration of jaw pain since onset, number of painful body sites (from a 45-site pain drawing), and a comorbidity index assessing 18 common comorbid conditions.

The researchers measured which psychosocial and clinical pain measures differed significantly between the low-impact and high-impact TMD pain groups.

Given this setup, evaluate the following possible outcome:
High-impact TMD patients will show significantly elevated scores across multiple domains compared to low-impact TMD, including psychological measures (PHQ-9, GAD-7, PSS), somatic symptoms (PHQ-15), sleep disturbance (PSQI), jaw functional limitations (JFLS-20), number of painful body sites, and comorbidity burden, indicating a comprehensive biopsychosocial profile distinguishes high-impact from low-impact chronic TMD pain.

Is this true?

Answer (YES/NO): NO